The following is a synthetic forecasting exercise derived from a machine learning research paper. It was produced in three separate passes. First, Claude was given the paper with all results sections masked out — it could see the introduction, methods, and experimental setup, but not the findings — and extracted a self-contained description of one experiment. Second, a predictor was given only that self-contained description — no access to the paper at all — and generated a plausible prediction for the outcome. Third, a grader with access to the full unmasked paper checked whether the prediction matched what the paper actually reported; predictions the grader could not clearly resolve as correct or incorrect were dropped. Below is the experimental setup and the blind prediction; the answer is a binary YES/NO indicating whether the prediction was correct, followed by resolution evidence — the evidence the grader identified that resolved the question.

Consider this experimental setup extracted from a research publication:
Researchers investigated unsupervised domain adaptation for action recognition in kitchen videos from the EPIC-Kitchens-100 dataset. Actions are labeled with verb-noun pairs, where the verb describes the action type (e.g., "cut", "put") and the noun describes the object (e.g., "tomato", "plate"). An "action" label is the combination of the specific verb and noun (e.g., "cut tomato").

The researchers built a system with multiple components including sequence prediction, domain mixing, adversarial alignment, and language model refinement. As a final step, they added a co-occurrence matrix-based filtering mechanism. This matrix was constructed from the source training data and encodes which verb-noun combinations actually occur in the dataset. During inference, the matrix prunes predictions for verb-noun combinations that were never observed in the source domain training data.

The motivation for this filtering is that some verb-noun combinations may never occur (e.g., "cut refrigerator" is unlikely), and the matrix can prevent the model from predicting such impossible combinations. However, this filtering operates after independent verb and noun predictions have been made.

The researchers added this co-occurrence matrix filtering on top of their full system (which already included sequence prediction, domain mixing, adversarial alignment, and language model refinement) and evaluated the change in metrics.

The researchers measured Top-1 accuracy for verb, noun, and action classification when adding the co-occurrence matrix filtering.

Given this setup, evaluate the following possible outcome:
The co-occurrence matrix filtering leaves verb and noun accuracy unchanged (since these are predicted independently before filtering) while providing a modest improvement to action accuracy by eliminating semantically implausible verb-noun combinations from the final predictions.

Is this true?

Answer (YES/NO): NO